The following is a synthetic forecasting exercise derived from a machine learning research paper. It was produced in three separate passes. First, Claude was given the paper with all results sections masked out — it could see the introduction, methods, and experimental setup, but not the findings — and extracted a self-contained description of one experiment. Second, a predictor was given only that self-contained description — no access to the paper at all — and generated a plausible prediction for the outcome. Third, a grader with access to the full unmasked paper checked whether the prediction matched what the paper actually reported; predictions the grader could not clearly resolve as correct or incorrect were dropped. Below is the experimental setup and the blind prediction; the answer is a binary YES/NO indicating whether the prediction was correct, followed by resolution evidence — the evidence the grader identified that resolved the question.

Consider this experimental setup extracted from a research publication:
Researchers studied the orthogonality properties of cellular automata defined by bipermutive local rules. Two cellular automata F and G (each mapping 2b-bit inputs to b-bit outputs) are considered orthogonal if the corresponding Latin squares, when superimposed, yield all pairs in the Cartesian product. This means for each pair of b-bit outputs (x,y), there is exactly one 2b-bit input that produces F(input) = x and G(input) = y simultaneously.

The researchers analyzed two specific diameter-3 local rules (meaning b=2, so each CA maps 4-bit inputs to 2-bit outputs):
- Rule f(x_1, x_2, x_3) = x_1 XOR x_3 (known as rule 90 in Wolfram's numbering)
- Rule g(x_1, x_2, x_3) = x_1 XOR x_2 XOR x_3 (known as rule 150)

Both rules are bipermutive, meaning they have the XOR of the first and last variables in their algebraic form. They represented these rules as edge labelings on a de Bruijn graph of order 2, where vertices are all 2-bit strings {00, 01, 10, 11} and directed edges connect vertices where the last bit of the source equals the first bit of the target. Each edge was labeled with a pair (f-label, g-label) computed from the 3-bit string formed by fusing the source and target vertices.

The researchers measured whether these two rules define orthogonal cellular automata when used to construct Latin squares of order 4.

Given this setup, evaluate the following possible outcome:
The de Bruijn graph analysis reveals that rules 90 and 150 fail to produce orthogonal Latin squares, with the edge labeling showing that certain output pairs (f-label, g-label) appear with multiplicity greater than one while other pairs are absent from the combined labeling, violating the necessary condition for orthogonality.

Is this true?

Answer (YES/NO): NO